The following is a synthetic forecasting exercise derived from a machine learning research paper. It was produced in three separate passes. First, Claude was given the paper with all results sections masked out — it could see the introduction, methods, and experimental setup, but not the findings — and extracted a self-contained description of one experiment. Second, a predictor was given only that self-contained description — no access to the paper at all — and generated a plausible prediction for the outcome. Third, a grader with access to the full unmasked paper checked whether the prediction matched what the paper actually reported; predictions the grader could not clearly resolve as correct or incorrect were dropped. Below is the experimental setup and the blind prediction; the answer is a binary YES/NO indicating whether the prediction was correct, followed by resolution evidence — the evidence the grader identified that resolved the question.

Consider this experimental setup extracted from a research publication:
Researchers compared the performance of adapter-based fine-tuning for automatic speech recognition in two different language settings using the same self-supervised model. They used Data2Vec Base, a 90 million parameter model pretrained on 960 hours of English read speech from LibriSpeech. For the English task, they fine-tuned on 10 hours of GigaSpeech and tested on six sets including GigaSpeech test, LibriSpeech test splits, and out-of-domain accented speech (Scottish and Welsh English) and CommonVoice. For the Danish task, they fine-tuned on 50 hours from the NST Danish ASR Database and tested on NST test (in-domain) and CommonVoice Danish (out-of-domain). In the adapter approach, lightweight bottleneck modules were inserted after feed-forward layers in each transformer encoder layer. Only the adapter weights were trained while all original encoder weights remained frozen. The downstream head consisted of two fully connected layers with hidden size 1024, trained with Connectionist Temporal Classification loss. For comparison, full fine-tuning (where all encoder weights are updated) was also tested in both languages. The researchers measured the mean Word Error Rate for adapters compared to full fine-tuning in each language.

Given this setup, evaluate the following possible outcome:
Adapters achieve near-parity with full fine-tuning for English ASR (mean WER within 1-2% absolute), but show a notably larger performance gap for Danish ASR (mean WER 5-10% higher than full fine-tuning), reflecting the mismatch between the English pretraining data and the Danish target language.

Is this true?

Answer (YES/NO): NO